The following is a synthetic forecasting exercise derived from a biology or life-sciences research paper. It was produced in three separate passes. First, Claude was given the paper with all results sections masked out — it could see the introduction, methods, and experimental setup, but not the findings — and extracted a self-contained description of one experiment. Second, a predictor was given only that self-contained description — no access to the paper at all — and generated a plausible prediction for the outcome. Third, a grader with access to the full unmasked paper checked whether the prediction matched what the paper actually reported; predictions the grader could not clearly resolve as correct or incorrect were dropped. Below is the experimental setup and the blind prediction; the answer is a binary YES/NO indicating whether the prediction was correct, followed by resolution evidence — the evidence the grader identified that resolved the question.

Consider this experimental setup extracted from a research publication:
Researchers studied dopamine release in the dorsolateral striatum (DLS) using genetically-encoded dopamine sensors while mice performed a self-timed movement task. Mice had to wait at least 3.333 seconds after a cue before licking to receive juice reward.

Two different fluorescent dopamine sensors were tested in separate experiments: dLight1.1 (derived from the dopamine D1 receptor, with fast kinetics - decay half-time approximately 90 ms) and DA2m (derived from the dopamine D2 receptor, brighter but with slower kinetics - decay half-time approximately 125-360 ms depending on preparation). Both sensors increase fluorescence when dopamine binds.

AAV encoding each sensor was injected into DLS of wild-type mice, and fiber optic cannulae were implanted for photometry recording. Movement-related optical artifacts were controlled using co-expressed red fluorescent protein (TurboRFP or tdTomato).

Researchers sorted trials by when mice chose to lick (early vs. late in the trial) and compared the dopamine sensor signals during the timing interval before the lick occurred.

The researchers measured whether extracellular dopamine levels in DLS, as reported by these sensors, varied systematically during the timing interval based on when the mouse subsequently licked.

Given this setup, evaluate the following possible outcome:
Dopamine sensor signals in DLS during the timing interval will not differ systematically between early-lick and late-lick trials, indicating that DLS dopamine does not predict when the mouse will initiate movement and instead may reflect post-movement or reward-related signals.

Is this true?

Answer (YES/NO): NO